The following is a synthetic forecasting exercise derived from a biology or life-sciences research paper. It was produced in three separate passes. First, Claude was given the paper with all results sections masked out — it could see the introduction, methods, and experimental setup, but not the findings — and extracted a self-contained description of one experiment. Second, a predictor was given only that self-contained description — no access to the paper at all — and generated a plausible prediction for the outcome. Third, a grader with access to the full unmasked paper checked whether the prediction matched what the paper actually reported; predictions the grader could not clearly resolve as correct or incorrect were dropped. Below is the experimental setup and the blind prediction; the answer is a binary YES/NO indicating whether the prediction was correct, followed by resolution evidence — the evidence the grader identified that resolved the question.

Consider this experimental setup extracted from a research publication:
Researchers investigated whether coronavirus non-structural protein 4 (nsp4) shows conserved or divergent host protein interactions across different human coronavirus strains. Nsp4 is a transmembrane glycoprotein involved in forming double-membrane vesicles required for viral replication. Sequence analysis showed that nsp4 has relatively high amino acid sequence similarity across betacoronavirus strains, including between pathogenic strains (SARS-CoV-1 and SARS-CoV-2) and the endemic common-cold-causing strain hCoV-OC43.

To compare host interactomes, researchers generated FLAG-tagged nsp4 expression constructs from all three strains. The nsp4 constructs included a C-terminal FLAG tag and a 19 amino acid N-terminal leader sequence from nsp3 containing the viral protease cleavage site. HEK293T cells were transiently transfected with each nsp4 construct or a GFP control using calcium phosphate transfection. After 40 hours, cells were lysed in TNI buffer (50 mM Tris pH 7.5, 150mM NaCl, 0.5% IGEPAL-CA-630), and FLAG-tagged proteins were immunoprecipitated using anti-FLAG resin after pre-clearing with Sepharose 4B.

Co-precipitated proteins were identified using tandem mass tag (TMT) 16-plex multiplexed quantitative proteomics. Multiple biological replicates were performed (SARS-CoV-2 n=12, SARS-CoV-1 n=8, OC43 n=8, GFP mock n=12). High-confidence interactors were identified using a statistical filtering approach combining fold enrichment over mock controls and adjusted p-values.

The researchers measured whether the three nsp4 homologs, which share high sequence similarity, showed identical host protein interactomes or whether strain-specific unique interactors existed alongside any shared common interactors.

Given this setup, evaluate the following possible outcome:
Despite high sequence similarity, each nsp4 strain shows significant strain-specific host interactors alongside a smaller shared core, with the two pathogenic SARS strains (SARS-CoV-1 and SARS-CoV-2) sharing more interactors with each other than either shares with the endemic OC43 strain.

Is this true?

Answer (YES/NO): YES